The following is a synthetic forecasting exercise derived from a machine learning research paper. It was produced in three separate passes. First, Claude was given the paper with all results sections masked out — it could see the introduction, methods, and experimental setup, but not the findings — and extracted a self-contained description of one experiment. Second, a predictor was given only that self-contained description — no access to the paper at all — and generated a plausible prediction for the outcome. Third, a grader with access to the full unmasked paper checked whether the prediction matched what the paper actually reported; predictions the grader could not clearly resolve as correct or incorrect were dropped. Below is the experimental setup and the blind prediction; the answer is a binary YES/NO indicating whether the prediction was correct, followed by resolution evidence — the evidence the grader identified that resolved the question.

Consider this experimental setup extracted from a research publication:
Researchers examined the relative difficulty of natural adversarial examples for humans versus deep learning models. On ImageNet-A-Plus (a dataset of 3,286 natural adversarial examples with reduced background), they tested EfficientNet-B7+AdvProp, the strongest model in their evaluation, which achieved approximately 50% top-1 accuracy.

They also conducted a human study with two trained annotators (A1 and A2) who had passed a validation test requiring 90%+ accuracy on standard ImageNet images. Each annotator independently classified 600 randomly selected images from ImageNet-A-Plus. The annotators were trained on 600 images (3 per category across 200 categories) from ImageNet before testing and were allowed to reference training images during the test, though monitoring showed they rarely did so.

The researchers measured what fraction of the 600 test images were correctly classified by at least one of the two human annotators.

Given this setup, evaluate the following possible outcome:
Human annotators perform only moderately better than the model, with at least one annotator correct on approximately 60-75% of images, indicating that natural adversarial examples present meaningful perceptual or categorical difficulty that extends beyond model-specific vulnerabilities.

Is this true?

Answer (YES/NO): NO